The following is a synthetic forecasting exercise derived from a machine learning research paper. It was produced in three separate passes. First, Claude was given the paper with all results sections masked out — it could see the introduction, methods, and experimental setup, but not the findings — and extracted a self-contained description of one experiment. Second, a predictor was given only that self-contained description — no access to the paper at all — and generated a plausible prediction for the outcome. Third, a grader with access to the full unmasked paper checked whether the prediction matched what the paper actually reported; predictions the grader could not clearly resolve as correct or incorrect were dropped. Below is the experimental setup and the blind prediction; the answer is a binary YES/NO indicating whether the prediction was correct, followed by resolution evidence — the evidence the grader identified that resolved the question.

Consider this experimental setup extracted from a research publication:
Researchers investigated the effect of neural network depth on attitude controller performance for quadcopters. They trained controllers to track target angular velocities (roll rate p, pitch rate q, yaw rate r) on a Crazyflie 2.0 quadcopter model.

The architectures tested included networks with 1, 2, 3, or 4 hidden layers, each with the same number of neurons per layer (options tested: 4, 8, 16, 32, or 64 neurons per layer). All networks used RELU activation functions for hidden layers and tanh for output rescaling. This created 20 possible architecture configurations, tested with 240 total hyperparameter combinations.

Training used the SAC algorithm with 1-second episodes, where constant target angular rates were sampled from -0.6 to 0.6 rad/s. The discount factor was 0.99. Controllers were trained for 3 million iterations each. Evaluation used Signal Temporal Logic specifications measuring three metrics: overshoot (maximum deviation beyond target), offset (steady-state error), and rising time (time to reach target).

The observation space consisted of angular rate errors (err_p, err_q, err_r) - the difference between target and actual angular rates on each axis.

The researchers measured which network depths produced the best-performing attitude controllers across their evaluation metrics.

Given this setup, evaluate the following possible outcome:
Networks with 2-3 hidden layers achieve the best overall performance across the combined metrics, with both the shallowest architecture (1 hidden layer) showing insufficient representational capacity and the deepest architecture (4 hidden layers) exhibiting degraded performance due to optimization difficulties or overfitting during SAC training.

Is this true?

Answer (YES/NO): NO